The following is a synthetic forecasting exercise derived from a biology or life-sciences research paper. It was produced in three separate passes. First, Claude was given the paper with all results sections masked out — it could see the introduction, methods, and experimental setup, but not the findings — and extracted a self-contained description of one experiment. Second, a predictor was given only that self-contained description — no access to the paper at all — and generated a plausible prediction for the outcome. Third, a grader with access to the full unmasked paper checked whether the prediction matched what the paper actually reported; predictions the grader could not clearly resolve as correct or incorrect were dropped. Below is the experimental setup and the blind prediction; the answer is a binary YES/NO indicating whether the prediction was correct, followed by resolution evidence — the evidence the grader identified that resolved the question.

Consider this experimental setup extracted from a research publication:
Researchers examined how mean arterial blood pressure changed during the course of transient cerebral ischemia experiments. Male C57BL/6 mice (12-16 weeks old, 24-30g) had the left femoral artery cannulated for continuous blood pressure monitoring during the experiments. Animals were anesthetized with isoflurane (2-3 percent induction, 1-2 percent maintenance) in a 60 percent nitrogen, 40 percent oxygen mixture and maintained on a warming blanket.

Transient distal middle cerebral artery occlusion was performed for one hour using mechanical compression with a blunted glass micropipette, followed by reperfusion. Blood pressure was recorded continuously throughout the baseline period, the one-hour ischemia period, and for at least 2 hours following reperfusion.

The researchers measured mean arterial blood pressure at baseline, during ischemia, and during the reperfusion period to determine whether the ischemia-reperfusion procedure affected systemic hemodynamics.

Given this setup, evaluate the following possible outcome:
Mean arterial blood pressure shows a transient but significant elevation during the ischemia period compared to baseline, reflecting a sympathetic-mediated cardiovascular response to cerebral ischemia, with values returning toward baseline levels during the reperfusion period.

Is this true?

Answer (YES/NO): NO